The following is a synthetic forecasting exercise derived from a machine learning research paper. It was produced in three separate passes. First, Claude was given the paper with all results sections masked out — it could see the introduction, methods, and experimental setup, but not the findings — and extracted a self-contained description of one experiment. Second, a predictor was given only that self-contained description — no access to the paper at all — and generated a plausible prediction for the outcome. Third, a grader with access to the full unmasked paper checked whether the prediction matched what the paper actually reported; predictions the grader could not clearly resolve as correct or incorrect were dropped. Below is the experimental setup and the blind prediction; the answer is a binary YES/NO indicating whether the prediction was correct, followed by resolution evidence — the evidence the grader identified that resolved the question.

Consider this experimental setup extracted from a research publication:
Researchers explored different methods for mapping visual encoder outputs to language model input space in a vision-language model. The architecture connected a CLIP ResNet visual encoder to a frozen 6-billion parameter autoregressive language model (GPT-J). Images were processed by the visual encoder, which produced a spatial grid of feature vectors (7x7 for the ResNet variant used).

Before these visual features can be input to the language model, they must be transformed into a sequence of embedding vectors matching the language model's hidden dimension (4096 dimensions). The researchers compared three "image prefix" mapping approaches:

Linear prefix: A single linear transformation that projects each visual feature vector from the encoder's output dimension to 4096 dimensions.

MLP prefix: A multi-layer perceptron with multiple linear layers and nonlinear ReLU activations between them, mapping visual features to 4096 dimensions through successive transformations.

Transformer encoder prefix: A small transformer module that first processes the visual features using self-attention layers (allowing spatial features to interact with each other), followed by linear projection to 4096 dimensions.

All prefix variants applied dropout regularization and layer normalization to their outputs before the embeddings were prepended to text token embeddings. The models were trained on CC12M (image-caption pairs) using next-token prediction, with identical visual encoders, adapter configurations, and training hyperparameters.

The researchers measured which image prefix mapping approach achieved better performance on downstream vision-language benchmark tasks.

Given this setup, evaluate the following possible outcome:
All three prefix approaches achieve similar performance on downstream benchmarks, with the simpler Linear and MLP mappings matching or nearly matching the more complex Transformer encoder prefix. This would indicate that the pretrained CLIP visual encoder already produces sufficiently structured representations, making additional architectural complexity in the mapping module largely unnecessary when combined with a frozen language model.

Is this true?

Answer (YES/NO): YES